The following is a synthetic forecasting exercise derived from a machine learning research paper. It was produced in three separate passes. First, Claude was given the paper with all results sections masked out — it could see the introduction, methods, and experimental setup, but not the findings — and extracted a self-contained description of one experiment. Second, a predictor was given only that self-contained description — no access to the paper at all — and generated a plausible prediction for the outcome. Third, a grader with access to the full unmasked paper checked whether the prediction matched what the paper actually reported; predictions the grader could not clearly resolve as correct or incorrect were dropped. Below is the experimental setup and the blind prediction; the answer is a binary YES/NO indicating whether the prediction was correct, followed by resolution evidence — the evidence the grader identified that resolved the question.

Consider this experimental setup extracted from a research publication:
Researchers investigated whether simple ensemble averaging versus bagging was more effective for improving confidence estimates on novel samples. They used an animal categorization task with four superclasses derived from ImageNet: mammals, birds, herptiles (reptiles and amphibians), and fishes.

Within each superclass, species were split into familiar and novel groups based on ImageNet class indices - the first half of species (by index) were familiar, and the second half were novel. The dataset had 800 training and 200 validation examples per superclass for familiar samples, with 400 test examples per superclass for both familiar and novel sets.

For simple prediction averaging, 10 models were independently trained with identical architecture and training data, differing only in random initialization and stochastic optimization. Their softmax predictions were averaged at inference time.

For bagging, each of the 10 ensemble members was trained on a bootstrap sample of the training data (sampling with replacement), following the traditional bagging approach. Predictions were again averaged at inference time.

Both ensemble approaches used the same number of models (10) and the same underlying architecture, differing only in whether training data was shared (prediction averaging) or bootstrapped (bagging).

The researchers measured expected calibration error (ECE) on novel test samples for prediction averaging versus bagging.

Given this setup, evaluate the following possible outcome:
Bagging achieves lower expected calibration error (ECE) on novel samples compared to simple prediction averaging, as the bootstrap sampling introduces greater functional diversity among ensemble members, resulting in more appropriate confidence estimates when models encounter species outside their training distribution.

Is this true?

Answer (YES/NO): NO